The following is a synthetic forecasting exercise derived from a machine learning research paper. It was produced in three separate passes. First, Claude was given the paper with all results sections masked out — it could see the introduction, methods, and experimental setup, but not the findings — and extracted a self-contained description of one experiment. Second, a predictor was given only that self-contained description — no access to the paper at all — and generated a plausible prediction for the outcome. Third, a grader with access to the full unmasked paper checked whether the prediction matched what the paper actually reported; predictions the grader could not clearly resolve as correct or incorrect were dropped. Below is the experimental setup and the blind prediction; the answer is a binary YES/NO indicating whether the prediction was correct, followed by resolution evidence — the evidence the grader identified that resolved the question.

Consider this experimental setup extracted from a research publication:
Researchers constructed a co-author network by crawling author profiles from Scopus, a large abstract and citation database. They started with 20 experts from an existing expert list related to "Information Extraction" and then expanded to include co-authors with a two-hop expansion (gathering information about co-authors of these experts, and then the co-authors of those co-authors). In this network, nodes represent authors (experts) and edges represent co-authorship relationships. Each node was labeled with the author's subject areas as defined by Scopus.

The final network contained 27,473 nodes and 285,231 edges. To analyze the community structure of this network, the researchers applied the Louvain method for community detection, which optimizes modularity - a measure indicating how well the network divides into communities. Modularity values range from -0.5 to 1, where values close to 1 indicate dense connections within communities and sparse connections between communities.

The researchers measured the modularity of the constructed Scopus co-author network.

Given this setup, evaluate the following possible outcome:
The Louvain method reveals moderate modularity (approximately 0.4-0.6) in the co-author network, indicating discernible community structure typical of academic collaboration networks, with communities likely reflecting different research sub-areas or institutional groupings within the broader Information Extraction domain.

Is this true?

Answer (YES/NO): NO